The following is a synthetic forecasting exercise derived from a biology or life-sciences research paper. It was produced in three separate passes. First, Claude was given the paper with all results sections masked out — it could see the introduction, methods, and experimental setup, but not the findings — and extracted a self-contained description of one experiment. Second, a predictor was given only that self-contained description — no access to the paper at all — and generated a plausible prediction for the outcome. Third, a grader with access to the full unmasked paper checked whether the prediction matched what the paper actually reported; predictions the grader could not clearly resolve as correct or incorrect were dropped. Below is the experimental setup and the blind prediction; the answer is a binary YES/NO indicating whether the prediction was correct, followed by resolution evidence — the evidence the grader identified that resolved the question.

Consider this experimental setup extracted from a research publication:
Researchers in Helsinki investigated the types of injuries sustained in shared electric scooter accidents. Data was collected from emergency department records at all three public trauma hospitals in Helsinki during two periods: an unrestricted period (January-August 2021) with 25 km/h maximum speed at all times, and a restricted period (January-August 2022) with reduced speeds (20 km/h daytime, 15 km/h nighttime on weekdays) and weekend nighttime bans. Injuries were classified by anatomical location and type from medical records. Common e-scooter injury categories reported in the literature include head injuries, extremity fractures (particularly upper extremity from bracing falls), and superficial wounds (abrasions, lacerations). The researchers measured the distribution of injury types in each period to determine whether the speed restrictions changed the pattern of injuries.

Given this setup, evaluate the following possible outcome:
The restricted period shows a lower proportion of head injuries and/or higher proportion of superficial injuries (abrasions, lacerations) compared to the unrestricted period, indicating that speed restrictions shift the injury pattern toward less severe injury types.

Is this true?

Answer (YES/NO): NO